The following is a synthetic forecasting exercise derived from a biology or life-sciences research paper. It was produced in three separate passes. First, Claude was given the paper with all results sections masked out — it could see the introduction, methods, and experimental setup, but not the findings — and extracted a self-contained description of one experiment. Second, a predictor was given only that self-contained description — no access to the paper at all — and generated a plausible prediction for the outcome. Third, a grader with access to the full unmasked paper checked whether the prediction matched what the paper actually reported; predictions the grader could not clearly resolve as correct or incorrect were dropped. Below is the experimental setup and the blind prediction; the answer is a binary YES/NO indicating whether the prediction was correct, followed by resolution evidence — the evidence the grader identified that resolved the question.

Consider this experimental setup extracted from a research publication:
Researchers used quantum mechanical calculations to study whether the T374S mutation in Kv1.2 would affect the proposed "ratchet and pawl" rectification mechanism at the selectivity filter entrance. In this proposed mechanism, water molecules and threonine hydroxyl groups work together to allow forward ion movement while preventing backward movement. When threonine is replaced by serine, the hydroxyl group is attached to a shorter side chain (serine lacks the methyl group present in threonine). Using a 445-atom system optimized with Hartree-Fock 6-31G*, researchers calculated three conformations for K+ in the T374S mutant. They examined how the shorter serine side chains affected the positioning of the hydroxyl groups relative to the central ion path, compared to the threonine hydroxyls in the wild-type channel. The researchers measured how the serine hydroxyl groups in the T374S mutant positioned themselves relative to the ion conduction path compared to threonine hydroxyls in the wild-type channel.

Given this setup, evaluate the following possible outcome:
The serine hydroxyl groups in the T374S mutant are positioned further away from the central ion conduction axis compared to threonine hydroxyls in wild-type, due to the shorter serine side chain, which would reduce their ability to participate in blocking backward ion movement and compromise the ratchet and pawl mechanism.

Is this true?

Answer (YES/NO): NO